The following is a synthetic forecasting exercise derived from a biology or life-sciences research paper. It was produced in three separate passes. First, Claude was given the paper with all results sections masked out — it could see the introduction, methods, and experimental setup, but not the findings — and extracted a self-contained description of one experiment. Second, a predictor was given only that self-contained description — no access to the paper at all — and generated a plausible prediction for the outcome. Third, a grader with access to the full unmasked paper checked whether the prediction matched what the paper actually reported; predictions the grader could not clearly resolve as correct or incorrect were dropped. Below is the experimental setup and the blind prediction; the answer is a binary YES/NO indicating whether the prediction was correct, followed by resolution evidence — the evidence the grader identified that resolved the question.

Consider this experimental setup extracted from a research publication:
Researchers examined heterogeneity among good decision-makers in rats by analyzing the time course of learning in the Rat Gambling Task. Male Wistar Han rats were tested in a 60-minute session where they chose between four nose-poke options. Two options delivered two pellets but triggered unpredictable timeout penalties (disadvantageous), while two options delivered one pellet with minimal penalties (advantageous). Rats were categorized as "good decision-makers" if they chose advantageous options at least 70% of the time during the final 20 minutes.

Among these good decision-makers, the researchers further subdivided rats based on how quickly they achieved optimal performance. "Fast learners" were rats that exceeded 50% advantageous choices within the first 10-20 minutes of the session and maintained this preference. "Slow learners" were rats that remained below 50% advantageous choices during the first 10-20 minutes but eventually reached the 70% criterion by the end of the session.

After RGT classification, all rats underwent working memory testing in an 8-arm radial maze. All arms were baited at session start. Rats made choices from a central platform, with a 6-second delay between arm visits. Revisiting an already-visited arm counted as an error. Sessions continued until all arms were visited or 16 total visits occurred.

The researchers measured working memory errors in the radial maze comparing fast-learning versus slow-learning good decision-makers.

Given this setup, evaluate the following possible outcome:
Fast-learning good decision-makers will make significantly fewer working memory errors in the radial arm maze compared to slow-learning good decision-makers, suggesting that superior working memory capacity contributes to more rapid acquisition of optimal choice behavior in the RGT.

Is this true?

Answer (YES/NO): NO